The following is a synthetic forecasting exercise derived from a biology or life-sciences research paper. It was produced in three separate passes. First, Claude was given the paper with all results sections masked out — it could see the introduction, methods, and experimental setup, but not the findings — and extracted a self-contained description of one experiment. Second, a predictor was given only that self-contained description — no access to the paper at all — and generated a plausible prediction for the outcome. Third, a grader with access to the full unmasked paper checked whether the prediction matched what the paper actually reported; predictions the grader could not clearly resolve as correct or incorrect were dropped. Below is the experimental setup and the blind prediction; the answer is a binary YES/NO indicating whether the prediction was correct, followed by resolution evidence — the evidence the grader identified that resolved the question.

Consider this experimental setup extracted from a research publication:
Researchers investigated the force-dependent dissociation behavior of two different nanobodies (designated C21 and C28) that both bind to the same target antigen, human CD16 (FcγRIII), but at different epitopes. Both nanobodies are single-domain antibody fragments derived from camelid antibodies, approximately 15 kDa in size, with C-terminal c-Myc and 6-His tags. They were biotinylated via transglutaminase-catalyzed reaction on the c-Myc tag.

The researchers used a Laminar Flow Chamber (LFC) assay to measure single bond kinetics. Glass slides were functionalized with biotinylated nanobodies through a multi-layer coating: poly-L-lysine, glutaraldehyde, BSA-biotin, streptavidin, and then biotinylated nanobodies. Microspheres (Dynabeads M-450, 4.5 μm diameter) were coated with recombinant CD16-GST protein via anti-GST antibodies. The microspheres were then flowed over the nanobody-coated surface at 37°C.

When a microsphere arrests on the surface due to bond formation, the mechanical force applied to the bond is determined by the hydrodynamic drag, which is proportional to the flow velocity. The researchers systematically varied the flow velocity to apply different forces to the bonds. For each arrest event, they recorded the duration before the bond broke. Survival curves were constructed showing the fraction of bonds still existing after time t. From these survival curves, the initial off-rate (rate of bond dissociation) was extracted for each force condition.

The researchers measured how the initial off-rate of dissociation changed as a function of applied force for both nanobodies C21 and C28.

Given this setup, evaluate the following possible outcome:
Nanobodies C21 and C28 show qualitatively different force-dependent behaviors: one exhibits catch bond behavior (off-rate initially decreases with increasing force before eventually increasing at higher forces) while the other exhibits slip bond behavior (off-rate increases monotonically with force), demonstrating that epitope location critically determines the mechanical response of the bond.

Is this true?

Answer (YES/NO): YES